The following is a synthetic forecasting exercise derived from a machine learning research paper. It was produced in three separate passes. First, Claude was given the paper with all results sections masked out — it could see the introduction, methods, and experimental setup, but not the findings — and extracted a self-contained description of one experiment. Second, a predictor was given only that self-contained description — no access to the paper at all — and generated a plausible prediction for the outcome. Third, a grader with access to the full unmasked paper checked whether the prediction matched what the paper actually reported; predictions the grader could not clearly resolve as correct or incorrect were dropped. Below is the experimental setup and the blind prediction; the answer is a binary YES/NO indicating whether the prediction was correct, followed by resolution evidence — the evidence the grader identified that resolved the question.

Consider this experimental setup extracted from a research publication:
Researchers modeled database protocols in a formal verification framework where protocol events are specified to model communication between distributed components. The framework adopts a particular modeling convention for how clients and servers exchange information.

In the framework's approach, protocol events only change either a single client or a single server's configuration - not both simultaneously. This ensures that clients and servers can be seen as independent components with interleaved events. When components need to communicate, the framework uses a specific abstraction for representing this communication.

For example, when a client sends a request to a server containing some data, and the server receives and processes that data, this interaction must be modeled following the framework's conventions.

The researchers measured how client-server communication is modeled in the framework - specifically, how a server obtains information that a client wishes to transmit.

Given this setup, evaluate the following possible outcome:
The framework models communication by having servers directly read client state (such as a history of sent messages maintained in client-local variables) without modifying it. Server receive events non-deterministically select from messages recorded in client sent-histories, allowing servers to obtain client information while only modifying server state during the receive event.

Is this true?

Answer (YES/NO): NO